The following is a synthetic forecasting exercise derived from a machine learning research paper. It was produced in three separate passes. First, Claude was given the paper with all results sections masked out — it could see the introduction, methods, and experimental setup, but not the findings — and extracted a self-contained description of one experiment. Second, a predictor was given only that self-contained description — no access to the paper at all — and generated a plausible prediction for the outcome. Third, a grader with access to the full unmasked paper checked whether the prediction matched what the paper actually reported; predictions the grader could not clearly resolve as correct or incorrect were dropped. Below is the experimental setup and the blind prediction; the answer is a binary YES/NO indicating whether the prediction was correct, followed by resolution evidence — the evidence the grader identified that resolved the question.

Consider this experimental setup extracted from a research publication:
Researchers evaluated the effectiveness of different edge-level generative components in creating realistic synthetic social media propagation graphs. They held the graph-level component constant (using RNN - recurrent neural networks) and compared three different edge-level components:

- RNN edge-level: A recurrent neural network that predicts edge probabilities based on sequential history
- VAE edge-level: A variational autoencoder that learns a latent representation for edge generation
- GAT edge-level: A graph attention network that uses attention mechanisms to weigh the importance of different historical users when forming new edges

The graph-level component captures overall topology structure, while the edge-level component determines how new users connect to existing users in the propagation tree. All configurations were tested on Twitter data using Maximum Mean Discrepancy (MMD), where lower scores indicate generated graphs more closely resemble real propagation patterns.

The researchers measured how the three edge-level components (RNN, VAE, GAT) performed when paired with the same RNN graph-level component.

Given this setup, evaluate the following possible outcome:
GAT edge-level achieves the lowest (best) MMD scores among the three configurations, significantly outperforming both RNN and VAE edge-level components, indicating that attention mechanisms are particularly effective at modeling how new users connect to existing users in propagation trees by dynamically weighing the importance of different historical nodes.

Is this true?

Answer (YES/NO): YES